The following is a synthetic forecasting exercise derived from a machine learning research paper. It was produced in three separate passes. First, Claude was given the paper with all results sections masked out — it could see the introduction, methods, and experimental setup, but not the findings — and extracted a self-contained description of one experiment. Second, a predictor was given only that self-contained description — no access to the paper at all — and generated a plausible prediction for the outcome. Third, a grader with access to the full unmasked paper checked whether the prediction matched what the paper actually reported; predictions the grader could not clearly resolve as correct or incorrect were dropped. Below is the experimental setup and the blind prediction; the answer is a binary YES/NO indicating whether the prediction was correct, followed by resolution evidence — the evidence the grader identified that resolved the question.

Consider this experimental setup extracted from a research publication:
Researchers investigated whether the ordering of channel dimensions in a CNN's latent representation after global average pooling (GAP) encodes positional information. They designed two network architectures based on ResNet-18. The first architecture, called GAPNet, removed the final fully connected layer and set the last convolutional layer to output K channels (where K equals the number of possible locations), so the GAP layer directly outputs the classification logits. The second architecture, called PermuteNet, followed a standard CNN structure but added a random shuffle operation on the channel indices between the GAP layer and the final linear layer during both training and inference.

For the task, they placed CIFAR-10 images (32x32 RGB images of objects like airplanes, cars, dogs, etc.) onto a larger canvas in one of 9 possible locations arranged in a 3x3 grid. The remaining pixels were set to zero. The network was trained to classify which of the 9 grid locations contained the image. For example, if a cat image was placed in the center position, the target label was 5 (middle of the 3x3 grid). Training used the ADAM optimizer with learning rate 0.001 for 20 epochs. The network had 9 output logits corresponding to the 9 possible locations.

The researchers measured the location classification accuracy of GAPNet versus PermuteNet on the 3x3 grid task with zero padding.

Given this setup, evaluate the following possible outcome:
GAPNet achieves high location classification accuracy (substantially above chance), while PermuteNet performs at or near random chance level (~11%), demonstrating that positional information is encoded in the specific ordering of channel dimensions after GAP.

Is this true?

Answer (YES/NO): NO